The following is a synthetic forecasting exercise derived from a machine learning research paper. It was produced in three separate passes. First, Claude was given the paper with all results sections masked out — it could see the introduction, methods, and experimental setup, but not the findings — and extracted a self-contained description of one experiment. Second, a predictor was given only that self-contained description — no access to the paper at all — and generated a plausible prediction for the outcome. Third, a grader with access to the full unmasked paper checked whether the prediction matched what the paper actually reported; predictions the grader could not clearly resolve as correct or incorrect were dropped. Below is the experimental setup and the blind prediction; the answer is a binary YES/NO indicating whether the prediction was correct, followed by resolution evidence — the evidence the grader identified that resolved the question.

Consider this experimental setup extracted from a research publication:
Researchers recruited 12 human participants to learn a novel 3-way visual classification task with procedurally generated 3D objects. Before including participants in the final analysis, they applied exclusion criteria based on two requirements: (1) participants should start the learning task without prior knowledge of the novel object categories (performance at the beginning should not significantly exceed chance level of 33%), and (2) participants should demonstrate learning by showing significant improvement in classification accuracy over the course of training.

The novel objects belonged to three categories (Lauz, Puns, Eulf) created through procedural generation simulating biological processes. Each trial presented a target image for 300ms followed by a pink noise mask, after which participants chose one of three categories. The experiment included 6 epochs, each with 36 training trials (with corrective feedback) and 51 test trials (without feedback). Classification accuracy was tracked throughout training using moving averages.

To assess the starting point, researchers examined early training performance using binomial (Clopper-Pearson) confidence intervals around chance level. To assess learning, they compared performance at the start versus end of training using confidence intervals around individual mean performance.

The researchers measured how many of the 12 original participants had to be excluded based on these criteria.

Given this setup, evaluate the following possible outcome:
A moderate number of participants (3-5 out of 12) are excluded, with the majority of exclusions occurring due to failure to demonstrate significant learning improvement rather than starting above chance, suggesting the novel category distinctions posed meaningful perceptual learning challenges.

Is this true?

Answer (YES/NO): YES